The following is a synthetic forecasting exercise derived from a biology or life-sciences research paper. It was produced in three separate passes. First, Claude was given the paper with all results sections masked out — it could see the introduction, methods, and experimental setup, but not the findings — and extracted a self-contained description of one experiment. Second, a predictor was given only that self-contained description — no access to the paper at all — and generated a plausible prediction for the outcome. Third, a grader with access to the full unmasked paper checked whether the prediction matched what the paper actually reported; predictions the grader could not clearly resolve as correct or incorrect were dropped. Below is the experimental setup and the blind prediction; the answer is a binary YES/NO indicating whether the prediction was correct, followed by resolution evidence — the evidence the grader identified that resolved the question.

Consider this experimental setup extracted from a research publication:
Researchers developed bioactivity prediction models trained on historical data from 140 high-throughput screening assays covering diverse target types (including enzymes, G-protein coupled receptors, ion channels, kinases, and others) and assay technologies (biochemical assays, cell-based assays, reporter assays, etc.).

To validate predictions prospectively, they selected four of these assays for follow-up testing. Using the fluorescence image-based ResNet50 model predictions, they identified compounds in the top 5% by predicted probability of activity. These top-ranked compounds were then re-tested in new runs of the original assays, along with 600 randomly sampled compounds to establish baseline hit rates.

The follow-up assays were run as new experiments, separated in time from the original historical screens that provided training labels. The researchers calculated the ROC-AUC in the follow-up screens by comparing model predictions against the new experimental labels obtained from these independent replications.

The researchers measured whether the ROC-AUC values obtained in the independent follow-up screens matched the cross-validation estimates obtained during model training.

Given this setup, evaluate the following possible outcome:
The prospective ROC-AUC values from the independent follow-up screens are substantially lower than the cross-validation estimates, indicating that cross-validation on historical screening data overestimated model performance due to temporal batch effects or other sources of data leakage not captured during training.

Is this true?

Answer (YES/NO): NO